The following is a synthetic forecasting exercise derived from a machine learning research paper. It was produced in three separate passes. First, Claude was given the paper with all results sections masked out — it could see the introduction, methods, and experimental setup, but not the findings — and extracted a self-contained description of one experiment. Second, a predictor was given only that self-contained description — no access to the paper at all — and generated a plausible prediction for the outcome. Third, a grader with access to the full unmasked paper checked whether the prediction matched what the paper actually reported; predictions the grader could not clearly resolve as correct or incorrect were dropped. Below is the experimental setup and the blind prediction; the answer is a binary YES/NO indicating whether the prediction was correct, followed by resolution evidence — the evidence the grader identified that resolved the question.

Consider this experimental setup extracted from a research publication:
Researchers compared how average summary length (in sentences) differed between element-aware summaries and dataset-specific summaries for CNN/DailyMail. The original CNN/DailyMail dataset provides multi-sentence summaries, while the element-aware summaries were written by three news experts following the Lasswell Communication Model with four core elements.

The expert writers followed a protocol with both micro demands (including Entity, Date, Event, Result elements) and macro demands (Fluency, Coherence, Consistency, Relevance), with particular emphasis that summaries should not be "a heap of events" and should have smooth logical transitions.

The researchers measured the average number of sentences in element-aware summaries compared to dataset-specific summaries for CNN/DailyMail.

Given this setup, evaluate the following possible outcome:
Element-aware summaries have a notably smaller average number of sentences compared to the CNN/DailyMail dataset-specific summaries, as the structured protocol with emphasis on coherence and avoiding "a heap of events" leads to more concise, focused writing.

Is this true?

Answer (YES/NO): YES